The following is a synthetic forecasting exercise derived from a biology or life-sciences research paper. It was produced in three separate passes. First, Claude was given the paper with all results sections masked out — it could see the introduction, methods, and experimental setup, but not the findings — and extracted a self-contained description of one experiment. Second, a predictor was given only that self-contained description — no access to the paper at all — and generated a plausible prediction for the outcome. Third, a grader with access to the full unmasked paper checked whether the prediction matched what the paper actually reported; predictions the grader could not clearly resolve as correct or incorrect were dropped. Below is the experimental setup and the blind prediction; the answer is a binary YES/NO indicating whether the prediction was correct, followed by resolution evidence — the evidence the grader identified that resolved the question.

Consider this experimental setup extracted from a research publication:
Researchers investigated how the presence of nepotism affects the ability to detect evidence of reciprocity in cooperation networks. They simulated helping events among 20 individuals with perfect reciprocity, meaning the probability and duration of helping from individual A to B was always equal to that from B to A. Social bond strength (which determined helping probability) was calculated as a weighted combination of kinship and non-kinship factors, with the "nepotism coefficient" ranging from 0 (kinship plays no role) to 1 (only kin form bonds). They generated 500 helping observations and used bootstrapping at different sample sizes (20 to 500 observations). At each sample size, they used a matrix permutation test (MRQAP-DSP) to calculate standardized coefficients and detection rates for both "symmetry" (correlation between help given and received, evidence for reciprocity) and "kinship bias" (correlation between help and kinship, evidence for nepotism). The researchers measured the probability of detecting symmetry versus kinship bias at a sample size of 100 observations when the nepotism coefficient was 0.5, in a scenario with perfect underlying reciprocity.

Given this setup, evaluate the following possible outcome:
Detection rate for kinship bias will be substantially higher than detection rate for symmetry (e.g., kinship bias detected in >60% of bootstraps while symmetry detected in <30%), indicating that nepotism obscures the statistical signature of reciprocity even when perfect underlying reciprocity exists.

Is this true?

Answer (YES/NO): YES